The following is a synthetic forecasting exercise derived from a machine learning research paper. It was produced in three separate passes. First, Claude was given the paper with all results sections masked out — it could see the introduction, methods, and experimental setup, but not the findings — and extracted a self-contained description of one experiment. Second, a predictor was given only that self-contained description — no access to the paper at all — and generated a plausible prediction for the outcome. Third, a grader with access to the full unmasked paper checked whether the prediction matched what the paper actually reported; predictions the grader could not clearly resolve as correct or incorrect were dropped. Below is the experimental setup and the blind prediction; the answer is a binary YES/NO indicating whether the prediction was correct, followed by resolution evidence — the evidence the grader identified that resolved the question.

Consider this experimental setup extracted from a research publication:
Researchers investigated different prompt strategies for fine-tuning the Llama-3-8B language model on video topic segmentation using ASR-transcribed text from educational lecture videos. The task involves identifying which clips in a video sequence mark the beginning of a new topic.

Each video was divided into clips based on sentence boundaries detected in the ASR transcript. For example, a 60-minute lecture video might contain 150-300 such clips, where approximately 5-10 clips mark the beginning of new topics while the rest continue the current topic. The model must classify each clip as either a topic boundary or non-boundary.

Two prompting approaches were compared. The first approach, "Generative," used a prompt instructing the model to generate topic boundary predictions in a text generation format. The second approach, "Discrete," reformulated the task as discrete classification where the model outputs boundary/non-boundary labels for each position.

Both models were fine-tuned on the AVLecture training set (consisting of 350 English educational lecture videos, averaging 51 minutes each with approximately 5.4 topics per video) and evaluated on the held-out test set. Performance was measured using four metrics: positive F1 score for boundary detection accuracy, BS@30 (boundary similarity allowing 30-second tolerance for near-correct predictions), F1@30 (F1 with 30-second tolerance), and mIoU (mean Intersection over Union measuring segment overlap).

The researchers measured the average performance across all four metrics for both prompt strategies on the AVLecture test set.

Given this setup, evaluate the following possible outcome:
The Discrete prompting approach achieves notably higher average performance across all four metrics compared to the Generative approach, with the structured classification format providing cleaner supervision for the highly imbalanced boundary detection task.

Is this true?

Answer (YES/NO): NO